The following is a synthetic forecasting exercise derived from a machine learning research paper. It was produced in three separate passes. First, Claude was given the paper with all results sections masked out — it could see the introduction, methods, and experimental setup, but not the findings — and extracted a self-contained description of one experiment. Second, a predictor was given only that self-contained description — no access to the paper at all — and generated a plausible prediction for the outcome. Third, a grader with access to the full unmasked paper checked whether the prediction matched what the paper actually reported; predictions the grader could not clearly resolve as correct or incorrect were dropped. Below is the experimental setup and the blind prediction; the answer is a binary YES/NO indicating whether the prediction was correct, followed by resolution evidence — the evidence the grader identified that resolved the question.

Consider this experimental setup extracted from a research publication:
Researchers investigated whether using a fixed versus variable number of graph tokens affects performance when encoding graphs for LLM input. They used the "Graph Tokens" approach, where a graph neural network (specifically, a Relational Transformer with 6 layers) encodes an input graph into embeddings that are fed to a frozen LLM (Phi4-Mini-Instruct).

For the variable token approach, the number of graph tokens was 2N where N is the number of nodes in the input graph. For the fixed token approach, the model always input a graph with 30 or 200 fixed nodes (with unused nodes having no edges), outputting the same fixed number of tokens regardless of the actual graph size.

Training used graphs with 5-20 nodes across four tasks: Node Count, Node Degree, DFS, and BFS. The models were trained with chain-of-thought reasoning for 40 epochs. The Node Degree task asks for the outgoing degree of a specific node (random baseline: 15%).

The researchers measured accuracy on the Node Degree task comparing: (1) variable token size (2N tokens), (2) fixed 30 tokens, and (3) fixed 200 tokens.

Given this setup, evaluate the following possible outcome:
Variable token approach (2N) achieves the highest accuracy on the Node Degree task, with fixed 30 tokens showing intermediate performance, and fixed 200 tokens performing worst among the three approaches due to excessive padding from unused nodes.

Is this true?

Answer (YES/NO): NO